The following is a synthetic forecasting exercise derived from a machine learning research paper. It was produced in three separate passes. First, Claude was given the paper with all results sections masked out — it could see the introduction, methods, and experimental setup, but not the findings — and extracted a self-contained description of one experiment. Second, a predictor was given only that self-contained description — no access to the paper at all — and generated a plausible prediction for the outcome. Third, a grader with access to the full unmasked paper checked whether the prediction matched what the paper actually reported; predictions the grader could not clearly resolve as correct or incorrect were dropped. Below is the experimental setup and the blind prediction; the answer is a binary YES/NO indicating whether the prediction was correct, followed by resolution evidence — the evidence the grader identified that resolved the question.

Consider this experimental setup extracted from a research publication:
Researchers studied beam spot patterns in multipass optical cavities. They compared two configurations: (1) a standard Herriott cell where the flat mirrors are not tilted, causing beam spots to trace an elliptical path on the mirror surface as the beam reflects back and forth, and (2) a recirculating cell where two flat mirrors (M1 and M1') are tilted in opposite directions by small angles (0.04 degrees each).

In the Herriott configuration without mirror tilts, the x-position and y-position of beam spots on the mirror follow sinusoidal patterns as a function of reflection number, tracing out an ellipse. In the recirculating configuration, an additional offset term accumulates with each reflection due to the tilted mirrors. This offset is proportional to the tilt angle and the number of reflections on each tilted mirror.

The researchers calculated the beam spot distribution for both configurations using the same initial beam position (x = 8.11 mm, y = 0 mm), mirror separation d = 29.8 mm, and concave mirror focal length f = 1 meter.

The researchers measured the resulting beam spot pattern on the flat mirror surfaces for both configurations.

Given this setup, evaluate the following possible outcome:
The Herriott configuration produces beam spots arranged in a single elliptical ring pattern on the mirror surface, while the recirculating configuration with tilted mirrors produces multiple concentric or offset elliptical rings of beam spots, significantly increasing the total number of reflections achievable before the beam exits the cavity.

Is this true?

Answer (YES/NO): YES